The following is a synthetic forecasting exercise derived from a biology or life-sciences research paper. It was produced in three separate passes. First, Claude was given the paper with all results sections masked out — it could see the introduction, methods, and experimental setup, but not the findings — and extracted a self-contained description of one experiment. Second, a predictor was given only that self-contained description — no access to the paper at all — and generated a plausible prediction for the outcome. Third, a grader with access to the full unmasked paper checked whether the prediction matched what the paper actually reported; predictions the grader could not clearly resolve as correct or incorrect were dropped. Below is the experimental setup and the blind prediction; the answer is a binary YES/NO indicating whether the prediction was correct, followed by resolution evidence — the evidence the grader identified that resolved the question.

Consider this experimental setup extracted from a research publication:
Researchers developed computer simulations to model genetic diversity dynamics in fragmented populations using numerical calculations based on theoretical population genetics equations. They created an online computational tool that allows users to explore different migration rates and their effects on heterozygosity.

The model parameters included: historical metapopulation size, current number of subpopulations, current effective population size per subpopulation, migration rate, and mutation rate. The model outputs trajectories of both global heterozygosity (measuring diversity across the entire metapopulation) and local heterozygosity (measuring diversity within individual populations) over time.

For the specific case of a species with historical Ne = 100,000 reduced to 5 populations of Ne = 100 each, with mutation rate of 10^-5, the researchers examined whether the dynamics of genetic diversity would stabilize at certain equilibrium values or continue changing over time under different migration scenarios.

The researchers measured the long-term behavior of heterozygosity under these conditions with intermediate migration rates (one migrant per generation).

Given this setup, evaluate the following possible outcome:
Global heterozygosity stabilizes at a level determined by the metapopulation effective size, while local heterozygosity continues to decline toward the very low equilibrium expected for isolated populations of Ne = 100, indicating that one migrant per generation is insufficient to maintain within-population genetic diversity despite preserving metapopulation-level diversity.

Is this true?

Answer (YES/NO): NO